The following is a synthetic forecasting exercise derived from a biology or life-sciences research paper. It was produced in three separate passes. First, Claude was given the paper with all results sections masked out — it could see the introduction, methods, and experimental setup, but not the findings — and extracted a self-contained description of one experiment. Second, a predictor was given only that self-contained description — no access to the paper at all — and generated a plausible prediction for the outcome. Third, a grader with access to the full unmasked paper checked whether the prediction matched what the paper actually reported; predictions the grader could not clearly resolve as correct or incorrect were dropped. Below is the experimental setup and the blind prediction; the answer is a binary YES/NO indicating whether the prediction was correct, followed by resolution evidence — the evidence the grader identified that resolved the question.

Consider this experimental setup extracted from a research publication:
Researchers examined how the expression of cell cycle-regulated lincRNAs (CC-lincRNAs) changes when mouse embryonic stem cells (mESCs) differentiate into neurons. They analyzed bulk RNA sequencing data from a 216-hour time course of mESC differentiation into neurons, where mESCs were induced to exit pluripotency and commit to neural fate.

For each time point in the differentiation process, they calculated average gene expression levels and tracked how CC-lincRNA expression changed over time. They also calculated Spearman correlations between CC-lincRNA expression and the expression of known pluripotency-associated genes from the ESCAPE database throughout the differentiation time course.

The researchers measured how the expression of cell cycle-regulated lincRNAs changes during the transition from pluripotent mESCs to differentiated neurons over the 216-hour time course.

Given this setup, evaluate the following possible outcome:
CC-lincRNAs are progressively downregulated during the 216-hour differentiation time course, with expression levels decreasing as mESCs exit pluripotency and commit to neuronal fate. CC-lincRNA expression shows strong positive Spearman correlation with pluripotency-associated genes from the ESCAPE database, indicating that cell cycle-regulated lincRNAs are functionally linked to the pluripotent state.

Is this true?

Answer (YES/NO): NO